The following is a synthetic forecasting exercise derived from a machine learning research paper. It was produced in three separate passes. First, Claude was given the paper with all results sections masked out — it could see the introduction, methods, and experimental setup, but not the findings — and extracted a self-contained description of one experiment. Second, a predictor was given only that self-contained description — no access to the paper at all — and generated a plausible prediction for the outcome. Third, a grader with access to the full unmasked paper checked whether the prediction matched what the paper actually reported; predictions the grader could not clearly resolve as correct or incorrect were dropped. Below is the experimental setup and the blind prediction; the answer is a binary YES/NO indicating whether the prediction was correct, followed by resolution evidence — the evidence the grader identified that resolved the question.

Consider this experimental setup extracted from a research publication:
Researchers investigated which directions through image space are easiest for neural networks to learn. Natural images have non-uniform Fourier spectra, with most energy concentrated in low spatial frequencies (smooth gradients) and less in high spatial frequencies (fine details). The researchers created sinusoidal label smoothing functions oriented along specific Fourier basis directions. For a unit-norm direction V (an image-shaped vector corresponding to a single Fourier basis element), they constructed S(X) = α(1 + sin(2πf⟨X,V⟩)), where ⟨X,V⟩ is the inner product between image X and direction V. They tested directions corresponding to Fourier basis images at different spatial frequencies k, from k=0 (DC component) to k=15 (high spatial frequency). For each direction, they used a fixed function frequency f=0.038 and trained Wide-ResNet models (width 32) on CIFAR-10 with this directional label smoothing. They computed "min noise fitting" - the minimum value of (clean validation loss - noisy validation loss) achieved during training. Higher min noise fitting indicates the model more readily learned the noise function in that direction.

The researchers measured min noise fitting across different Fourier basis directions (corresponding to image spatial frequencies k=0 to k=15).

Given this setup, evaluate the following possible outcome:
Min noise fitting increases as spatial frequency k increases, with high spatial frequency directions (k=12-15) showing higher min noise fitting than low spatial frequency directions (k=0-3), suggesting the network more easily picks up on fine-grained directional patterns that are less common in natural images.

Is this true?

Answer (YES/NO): NO